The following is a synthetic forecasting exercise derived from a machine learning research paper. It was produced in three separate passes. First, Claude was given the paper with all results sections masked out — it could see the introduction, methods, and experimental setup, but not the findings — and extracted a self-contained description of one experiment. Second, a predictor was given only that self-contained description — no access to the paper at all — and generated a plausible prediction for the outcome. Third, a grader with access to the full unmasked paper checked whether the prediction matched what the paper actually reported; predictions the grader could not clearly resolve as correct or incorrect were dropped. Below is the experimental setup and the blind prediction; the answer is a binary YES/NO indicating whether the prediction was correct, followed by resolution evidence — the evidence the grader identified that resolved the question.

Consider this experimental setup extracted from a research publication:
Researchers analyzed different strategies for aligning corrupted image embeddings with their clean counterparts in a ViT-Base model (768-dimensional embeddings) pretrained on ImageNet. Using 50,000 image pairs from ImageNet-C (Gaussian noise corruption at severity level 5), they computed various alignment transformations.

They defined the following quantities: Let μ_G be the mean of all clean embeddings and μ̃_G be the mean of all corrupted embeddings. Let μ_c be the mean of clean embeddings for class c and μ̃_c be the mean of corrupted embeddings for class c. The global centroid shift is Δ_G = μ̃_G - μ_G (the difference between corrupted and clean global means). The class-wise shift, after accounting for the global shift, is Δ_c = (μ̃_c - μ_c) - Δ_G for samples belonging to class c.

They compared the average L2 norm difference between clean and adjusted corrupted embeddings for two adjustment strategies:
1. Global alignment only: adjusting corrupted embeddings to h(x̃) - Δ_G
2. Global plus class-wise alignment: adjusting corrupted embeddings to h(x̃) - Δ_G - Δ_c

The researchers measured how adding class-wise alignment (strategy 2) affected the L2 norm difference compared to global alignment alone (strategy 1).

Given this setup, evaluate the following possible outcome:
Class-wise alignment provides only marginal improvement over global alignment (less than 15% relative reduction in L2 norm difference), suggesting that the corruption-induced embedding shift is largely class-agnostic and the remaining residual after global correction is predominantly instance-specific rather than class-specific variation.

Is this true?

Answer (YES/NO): NO